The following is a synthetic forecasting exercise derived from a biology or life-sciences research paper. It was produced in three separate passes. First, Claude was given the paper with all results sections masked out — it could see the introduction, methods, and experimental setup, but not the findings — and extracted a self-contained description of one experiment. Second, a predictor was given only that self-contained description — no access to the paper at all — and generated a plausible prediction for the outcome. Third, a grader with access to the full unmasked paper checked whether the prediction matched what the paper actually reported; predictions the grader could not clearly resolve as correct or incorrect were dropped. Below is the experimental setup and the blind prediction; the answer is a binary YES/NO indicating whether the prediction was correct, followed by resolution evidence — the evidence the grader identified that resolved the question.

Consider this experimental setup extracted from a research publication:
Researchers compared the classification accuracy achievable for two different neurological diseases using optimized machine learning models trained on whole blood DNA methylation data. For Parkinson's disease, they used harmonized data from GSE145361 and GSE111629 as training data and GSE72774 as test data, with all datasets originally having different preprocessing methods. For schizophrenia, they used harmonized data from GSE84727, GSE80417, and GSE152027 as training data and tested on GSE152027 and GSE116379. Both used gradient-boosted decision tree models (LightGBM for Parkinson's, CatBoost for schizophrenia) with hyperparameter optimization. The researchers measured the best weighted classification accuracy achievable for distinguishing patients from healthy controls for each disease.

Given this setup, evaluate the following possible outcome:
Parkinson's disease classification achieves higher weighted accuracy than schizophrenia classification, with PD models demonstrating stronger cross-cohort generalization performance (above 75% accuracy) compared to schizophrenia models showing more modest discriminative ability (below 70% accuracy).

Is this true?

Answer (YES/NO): NO